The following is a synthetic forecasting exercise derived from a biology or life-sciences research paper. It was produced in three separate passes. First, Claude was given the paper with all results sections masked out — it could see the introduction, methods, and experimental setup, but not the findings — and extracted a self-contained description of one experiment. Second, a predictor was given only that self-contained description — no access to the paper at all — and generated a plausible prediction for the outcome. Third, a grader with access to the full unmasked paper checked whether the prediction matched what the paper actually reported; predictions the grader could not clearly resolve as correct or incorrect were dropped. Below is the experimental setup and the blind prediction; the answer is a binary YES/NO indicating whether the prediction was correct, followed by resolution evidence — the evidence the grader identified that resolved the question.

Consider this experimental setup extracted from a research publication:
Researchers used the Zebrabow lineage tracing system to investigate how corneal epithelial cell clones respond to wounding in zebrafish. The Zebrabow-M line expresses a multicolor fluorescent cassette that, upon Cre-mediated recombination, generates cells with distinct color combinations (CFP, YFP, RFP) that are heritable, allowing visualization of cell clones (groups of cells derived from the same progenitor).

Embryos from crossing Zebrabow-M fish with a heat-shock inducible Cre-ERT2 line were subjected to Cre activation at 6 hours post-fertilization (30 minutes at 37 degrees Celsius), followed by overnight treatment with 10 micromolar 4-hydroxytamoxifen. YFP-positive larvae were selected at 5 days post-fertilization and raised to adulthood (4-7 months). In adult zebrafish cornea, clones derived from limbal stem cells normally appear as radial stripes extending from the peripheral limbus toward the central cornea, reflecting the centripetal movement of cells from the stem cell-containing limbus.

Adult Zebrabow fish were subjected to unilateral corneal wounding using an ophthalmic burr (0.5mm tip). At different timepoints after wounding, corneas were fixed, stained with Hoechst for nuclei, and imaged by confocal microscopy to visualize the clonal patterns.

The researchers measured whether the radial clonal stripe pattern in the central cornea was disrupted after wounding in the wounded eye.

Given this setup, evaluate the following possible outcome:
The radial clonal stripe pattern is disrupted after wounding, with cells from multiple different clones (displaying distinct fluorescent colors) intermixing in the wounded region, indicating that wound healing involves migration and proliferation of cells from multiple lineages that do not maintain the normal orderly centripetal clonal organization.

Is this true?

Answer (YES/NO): NO